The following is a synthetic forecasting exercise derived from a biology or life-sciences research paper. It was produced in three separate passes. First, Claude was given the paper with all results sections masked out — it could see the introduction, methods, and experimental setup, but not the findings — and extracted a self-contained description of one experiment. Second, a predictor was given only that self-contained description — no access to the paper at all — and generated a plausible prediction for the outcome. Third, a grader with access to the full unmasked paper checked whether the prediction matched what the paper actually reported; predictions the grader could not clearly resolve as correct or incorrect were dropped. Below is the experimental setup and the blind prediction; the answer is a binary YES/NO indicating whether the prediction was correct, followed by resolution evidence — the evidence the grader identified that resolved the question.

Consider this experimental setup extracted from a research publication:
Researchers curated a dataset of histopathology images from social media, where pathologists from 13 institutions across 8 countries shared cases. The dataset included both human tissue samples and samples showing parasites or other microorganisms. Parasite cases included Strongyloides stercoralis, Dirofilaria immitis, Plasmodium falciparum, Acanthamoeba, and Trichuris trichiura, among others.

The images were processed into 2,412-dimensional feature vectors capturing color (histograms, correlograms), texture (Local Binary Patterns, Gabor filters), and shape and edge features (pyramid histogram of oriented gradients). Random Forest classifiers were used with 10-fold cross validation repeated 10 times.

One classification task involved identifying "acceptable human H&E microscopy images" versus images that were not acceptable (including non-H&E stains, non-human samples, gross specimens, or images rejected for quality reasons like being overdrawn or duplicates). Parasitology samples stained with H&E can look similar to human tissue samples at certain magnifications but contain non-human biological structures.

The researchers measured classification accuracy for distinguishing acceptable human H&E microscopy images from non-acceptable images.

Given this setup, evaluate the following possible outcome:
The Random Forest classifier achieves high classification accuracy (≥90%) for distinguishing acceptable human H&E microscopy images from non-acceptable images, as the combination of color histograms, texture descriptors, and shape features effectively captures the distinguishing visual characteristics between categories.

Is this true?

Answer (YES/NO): YES